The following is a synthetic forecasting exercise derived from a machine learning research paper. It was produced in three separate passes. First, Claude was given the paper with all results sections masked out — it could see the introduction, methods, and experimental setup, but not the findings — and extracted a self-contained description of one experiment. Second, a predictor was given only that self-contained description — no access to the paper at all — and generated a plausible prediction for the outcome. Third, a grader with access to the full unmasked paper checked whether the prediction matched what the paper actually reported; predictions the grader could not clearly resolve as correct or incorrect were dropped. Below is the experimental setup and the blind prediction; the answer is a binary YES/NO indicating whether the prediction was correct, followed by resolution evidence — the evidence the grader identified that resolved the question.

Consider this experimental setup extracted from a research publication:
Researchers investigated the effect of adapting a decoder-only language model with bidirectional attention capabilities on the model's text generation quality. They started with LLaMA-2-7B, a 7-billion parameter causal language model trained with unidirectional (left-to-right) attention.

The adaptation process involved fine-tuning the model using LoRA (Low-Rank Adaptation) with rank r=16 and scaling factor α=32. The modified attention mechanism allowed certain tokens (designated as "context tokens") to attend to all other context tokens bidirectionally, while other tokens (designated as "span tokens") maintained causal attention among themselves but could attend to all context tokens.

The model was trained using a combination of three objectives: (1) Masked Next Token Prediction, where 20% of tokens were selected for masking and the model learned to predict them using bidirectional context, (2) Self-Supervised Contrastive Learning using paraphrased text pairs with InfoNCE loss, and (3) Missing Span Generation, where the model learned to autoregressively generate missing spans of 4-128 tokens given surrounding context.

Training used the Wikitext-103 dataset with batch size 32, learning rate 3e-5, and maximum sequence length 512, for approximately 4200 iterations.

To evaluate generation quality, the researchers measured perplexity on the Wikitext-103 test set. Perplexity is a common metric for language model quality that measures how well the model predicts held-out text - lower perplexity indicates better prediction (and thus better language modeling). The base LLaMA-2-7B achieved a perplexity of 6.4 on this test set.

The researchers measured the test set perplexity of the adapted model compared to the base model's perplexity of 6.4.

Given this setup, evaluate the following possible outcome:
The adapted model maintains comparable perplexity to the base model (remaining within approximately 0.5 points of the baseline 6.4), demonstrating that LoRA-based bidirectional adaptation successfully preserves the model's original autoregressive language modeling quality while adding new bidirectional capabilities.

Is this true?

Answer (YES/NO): NO